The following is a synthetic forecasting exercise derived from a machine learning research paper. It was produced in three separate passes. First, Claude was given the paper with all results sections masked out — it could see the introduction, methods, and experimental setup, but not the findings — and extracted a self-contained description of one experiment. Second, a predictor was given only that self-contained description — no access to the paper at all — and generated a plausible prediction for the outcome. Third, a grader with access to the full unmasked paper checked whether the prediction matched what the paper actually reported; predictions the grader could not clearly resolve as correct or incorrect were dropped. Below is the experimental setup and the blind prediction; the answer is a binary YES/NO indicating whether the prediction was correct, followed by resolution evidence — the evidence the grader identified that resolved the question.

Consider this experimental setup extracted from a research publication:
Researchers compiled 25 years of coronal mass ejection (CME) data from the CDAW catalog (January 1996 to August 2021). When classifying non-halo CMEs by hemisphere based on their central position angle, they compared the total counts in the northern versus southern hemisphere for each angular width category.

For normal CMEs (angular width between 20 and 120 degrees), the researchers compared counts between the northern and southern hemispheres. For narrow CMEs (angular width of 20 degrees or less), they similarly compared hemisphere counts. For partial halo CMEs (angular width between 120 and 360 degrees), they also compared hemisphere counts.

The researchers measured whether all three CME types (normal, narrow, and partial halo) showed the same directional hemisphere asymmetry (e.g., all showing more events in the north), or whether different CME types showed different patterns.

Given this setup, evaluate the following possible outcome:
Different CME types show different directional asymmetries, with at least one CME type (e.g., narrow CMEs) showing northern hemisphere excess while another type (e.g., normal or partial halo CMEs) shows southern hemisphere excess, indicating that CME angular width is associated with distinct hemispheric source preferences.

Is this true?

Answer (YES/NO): NO